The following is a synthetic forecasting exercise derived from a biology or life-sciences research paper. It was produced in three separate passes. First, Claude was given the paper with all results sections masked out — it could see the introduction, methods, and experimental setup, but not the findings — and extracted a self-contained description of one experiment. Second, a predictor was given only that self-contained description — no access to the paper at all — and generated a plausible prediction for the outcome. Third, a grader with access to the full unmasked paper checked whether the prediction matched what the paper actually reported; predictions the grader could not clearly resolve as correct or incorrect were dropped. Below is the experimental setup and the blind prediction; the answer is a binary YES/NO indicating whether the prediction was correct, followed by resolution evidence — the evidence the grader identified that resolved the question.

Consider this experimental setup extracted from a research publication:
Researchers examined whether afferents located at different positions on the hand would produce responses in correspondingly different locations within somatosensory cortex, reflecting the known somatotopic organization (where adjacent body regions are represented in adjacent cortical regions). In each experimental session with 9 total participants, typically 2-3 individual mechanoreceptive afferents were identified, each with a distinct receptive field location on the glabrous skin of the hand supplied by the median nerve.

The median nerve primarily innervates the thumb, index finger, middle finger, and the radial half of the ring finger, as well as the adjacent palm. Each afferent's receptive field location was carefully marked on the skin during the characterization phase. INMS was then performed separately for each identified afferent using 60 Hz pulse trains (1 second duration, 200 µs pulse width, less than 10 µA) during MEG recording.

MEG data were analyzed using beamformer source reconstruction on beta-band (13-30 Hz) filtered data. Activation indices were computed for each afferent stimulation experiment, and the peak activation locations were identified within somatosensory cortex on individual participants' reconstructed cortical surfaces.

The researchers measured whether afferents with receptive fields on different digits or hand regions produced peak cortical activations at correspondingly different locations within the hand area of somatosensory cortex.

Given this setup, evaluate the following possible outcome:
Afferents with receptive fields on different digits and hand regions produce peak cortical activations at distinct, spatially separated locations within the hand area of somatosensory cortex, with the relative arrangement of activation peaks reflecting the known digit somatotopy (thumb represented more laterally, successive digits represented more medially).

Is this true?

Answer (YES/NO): NO